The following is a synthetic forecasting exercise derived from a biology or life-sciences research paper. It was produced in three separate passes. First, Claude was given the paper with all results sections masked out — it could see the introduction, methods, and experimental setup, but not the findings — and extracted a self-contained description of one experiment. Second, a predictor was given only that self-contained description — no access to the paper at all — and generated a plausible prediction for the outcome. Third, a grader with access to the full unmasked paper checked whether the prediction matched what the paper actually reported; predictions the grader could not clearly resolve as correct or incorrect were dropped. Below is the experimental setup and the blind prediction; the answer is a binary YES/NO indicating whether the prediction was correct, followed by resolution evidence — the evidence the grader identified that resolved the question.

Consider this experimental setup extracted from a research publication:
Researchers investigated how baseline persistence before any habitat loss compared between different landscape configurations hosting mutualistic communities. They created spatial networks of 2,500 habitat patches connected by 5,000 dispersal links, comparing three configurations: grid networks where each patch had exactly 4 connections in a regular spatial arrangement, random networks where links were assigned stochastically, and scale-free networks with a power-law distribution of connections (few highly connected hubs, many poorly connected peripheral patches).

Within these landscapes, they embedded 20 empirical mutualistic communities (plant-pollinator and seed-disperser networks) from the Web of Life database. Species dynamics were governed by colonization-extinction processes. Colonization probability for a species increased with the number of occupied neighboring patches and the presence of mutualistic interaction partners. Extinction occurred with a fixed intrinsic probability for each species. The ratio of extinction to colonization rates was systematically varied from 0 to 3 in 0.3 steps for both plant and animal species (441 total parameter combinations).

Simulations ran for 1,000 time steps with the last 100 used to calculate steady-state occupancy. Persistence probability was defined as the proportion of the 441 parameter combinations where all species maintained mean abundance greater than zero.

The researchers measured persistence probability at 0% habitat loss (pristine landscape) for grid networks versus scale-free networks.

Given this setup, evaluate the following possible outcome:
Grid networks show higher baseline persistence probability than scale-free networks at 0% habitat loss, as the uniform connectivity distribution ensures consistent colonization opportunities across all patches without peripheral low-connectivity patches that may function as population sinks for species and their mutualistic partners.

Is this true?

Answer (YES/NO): NO